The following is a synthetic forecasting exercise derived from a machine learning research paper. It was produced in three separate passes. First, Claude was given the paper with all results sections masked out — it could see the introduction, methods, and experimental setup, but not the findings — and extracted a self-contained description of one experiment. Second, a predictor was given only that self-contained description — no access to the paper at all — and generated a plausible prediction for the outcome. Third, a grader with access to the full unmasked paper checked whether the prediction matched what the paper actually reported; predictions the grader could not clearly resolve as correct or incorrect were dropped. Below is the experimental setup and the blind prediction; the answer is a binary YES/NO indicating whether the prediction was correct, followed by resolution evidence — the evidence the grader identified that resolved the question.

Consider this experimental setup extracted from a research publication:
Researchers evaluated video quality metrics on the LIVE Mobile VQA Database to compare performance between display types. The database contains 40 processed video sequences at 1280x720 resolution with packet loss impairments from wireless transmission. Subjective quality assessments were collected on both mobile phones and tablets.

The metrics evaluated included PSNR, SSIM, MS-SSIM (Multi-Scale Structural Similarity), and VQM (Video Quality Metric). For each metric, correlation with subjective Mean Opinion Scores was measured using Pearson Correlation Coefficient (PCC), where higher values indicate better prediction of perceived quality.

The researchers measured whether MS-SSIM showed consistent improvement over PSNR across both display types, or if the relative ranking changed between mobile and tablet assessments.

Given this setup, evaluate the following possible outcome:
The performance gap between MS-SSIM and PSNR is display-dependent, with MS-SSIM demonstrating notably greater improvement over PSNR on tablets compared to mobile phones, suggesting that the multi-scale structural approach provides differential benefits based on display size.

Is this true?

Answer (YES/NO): NO